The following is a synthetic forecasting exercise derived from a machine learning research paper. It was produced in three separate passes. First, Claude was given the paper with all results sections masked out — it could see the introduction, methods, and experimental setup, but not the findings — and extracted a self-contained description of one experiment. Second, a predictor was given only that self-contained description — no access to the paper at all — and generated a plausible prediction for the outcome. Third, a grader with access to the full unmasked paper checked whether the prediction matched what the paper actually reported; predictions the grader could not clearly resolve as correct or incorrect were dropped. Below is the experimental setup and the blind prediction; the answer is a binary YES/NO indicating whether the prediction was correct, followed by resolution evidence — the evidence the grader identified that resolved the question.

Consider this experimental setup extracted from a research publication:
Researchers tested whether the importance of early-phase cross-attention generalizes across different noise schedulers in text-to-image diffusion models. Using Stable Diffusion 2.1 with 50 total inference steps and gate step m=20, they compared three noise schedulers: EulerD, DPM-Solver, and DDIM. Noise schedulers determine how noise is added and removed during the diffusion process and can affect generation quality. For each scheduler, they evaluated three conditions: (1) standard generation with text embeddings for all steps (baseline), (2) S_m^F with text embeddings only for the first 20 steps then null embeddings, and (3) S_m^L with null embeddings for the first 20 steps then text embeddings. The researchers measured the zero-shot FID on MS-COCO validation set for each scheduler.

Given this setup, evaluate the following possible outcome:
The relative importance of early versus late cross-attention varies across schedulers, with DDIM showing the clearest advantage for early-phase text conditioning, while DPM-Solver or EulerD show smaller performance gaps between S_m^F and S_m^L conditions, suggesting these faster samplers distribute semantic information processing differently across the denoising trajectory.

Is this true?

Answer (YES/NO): NO